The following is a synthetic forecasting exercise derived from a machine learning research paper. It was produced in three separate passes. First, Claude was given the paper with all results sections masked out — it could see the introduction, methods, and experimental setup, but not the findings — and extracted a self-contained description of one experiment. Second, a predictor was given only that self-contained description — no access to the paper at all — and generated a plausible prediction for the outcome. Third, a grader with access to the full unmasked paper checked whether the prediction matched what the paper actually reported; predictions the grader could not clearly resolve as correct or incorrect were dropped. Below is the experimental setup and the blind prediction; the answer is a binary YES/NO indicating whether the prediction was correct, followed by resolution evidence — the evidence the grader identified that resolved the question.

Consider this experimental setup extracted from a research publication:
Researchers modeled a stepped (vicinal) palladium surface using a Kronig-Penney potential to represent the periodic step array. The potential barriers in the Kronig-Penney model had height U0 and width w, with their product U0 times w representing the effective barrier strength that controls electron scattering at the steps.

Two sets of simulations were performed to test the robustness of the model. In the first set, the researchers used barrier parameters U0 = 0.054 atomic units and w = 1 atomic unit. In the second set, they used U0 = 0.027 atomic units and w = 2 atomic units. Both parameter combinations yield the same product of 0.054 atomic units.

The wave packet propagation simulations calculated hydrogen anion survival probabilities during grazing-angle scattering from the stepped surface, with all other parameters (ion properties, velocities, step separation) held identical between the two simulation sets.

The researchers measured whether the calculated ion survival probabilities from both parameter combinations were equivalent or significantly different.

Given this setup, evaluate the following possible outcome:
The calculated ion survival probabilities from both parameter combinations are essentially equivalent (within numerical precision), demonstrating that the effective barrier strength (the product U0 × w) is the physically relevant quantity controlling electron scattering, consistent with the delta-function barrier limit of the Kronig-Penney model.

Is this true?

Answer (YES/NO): YES